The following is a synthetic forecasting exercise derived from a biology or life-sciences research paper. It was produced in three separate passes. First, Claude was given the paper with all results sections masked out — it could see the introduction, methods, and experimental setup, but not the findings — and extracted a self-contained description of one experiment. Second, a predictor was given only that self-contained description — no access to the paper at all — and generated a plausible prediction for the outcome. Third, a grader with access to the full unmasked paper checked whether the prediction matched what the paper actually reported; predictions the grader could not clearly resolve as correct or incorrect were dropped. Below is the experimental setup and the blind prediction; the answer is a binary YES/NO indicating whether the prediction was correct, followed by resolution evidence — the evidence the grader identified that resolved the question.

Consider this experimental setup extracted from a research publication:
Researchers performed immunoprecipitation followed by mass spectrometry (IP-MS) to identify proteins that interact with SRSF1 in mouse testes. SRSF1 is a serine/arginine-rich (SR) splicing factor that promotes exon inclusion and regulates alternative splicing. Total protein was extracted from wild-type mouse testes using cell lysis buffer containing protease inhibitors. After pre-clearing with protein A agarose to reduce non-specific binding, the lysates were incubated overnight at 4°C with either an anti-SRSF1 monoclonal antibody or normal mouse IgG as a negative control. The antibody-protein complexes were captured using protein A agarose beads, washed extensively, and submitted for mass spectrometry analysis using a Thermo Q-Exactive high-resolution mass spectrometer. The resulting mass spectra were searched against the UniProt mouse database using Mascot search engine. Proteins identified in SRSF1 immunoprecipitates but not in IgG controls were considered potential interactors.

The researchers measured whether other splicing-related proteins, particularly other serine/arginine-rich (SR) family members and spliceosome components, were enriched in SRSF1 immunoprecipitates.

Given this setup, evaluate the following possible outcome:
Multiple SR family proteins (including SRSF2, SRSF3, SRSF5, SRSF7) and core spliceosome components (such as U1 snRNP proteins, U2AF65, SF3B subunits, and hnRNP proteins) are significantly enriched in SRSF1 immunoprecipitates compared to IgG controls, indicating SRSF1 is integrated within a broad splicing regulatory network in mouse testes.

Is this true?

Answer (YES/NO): NO